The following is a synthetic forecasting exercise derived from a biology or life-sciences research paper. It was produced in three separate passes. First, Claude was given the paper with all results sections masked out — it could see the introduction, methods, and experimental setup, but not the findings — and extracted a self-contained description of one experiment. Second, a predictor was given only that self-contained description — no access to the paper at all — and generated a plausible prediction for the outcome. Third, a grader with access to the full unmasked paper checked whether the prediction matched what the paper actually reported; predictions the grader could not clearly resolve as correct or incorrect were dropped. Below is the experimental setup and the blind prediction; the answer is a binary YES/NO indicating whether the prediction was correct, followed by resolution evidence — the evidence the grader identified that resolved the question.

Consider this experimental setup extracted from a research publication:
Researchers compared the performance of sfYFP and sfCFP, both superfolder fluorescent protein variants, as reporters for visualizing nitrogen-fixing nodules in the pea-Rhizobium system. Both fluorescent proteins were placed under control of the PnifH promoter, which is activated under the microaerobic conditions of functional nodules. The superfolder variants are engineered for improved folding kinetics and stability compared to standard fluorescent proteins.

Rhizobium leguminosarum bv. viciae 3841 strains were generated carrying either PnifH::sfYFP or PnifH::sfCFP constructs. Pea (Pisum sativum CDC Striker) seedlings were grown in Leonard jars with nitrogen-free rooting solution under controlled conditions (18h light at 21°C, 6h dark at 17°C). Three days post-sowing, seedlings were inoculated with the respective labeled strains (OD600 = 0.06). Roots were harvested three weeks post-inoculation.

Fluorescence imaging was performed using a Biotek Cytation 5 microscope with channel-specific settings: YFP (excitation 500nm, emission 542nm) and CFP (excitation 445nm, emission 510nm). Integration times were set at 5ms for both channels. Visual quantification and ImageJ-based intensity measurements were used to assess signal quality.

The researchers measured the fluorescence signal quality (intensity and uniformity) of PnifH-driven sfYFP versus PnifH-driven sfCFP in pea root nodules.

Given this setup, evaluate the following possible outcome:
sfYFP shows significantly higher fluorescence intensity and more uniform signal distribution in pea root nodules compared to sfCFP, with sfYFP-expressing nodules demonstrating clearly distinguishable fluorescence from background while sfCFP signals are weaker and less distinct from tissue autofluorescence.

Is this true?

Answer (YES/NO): NO